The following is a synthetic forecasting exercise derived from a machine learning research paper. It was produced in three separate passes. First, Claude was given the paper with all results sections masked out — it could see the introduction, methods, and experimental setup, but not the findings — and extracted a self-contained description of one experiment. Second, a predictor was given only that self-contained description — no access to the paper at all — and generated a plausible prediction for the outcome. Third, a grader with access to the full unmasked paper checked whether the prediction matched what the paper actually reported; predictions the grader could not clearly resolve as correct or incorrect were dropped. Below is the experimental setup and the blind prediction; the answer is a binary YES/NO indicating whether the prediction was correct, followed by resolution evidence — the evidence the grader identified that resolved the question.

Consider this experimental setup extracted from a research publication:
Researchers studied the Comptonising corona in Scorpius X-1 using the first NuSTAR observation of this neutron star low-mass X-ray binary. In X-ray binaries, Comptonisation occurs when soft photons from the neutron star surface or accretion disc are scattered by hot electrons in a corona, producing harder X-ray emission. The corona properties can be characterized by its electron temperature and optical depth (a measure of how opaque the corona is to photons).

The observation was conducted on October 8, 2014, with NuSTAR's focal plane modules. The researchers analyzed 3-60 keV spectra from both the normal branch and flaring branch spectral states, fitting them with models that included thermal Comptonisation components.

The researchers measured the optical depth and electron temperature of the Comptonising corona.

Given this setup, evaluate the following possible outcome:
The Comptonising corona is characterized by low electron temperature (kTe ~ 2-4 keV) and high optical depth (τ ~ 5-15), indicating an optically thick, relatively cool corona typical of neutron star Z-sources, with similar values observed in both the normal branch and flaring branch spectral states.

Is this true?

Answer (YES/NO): YES